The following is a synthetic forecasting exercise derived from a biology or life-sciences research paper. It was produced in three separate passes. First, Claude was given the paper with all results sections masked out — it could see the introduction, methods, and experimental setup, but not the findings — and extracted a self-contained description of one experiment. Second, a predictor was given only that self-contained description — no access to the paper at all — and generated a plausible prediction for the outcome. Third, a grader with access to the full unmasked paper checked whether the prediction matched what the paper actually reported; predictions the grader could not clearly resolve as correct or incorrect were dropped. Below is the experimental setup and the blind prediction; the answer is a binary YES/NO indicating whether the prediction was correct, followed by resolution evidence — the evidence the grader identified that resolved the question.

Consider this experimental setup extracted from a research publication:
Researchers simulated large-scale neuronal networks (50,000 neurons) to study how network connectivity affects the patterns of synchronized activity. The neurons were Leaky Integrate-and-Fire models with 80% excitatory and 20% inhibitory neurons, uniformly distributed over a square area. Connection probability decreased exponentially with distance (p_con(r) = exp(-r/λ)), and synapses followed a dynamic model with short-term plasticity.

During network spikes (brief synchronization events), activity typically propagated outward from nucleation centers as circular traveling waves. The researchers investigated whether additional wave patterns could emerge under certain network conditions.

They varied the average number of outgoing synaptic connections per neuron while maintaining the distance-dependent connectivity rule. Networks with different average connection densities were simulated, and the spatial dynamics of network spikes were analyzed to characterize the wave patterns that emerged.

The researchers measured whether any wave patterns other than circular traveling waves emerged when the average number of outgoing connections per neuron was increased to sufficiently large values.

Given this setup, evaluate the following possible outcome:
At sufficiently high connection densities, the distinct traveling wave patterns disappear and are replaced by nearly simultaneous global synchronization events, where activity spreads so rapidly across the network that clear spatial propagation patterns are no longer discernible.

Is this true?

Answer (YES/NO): NO